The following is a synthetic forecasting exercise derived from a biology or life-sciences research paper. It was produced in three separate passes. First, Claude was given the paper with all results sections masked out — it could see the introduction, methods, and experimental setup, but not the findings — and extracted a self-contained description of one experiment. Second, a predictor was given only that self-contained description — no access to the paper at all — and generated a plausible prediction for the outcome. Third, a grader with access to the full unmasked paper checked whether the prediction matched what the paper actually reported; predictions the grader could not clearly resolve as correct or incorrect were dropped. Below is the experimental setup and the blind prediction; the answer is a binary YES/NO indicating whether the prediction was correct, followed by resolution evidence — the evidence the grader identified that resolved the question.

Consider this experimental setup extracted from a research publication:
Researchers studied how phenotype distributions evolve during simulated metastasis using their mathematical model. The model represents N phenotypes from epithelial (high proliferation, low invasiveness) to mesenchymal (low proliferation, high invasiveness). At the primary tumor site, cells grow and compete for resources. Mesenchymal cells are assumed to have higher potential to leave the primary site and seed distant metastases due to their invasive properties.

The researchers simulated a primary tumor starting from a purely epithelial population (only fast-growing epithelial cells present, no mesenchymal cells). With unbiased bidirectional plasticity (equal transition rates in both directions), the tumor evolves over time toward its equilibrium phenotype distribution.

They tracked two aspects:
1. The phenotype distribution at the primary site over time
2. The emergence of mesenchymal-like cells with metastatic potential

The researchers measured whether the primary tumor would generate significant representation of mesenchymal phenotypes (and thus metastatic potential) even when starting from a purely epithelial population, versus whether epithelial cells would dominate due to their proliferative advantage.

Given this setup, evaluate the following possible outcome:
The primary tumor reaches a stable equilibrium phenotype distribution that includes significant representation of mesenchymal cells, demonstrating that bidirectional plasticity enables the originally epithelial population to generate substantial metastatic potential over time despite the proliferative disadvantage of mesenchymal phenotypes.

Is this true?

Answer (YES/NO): YES